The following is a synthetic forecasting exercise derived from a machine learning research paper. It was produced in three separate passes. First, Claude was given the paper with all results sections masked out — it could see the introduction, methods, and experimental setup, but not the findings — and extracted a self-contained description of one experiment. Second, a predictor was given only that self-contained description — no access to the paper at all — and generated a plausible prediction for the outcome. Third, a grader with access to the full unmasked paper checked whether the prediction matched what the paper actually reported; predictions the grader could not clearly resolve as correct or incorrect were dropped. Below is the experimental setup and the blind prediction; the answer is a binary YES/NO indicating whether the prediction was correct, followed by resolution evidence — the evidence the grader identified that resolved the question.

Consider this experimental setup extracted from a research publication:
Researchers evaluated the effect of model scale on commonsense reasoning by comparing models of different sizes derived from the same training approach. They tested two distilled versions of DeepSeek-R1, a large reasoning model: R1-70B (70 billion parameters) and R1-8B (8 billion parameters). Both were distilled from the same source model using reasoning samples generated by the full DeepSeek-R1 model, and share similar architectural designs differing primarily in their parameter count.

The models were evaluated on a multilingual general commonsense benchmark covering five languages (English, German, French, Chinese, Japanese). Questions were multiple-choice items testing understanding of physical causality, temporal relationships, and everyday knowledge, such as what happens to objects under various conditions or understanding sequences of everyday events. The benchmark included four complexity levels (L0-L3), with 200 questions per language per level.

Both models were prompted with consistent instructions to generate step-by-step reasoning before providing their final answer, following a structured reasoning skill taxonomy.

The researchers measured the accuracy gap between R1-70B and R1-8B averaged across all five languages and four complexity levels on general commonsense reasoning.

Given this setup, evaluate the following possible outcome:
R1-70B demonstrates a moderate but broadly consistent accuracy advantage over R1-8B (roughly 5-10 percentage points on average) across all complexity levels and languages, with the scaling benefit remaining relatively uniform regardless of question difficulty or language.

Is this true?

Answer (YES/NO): NO